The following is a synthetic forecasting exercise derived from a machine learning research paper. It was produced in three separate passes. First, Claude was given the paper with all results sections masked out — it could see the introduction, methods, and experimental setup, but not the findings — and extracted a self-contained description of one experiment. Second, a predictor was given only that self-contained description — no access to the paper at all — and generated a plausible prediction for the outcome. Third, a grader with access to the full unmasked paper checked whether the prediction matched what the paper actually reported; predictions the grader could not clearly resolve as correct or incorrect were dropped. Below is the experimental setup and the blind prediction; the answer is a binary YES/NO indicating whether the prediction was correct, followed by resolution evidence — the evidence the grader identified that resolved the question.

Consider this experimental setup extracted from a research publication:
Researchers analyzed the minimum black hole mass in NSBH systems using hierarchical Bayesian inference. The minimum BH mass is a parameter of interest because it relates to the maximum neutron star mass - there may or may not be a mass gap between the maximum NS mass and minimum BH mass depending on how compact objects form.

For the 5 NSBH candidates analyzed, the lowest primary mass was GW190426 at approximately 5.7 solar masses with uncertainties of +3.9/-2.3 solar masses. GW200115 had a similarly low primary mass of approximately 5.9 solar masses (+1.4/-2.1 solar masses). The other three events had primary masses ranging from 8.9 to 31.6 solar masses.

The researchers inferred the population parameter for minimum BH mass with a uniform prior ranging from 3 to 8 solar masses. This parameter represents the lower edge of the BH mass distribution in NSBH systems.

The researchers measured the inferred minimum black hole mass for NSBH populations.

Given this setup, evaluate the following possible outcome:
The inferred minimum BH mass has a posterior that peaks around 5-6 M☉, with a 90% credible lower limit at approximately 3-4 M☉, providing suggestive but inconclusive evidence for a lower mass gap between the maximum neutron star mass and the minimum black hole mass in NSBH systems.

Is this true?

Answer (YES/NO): YES